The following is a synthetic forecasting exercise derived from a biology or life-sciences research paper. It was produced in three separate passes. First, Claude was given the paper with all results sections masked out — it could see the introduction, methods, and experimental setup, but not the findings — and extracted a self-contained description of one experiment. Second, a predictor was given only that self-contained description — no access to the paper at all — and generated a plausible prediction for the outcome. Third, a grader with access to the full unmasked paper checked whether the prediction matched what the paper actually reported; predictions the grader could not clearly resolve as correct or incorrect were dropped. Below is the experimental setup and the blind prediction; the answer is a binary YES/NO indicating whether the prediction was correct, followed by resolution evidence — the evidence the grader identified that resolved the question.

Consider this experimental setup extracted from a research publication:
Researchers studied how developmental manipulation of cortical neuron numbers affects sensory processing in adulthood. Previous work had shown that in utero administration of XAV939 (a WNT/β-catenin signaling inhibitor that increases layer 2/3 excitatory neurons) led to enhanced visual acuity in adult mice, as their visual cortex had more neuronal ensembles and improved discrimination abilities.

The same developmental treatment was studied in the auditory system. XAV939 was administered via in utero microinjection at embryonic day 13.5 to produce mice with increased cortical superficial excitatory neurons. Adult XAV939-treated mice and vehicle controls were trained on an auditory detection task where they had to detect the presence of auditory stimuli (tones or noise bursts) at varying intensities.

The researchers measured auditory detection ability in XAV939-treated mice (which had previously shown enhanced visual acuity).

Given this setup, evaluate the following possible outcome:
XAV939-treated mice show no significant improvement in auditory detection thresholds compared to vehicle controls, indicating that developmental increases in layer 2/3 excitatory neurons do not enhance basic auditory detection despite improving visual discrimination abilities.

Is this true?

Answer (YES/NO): NO